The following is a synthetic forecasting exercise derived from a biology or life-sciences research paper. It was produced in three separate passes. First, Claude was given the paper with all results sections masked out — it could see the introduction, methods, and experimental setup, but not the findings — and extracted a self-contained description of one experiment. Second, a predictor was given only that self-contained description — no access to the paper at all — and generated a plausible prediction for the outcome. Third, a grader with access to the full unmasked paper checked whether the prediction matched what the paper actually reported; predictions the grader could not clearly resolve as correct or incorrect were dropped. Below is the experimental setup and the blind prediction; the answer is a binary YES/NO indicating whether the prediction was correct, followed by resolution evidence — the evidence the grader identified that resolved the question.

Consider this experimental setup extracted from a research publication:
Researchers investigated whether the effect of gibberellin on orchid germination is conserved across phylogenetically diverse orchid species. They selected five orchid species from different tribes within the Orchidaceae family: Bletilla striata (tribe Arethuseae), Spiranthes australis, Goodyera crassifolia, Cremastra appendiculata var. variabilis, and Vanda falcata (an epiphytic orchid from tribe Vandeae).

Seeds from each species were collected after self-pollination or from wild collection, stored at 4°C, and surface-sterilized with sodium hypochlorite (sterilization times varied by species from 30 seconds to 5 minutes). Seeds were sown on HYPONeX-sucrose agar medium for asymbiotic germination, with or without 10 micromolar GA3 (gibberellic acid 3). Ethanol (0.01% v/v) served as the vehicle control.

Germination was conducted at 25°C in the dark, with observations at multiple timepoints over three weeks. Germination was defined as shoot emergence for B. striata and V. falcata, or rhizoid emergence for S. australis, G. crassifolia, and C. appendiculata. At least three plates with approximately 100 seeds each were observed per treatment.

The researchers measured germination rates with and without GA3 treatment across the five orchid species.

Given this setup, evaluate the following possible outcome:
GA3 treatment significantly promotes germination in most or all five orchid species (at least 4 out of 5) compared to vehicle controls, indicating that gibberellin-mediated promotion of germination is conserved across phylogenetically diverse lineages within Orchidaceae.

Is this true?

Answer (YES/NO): NO